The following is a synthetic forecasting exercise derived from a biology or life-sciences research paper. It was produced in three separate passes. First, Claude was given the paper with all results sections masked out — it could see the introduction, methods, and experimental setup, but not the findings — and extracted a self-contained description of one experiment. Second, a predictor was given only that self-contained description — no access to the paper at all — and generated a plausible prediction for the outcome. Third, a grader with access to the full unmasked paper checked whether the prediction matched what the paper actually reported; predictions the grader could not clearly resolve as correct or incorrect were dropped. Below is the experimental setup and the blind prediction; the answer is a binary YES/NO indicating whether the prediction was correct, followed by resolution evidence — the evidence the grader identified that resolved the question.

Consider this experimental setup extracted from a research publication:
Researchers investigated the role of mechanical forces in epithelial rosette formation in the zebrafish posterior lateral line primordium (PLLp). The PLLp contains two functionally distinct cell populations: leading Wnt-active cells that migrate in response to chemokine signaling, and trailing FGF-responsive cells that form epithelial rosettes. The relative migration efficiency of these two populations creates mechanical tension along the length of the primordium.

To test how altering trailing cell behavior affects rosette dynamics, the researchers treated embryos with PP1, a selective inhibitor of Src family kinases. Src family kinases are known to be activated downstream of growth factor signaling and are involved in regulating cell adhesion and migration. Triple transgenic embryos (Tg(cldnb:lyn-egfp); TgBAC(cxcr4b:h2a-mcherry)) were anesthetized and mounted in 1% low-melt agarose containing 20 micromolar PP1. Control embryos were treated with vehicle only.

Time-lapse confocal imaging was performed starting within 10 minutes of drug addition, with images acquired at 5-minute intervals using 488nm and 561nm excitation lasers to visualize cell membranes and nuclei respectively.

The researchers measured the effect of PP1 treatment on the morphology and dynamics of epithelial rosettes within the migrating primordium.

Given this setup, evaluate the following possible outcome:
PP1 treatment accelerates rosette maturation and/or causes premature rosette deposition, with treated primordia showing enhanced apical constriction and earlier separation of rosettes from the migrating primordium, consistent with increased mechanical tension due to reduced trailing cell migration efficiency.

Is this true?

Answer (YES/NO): NO